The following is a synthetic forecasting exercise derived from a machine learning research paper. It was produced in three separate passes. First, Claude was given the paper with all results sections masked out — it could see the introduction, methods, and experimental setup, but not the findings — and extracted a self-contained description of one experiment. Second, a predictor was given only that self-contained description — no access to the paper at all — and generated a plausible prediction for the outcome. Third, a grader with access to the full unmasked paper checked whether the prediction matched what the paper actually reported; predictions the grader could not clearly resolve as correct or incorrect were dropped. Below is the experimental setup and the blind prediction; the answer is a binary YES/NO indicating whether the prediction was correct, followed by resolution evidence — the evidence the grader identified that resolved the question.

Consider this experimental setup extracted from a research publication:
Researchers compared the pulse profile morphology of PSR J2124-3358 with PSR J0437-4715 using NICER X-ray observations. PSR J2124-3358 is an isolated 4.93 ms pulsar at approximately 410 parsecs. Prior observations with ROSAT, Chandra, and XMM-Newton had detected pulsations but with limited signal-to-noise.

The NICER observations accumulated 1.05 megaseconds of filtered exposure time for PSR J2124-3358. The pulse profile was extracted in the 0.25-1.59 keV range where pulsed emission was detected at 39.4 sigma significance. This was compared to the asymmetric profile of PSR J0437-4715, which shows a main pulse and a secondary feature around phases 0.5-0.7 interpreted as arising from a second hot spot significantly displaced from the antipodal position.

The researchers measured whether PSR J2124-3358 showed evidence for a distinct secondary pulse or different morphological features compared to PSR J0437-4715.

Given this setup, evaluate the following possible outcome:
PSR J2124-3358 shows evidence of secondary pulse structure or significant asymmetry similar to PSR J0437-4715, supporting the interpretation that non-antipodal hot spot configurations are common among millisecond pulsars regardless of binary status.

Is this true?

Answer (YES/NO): YES